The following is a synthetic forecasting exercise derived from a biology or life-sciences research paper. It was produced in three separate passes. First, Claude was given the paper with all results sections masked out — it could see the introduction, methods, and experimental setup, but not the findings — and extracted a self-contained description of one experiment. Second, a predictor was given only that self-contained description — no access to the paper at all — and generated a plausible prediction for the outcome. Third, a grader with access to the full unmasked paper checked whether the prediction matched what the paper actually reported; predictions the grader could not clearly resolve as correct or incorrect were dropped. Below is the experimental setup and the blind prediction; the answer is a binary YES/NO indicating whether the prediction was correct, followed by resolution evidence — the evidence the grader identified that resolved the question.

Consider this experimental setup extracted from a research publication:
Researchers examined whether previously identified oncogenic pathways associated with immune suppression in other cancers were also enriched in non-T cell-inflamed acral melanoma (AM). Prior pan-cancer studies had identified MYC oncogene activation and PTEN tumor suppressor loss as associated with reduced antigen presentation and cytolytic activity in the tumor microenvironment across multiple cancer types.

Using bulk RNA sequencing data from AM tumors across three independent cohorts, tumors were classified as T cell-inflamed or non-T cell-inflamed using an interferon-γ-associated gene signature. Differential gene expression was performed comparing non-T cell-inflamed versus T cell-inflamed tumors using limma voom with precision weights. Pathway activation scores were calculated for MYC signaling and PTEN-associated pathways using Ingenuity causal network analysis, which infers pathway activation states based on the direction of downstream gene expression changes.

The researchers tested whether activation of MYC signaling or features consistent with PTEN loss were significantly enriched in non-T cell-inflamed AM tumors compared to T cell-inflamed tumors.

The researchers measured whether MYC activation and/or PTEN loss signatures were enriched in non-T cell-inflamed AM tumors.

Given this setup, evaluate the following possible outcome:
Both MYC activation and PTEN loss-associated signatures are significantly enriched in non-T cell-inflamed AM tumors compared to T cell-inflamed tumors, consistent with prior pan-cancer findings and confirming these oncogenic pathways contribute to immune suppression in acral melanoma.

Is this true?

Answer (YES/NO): NO